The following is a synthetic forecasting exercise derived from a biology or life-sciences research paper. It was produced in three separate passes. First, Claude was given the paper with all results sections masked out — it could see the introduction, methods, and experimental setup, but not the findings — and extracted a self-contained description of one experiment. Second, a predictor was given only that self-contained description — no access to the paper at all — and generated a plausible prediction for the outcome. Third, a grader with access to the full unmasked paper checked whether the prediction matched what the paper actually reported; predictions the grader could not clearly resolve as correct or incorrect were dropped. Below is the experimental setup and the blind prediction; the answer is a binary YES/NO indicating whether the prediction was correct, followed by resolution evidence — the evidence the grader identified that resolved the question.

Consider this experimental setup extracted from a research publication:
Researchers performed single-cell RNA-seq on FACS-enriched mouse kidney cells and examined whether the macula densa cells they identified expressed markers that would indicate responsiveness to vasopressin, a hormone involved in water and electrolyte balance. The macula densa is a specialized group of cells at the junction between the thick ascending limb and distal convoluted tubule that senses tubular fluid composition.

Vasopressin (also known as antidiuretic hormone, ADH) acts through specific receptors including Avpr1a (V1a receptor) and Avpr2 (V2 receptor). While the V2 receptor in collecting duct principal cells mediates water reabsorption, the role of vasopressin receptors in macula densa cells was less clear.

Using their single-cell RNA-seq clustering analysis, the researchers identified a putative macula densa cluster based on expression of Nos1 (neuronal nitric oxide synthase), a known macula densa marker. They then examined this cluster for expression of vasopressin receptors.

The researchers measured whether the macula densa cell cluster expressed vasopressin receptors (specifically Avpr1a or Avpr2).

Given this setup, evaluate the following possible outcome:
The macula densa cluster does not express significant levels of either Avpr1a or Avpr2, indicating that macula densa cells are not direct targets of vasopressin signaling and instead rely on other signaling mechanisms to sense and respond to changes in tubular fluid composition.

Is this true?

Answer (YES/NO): NO